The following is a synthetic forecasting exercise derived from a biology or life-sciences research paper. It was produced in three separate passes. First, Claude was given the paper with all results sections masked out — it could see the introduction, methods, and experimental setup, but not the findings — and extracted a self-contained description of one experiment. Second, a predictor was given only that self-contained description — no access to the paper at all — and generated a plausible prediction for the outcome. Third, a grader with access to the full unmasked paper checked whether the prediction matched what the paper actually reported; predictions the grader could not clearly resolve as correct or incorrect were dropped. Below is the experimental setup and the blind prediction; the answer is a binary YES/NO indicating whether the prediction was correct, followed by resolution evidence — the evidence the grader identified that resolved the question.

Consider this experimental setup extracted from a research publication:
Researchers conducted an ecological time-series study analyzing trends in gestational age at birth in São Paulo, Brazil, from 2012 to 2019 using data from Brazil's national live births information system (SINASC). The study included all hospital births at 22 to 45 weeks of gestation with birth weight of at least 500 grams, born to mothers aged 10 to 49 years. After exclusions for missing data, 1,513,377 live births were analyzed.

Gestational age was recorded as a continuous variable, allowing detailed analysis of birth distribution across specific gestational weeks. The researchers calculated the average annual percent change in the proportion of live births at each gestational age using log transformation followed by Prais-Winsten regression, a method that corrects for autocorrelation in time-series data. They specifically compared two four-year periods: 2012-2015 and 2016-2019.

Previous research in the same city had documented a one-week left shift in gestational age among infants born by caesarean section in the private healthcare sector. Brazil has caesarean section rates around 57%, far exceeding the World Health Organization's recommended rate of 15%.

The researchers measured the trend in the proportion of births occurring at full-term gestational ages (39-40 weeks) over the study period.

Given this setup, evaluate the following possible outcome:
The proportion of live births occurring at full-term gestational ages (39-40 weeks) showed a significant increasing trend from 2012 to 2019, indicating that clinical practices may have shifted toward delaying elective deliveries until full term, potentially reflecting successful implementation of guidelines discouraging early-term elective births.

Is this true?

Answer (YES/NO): YES